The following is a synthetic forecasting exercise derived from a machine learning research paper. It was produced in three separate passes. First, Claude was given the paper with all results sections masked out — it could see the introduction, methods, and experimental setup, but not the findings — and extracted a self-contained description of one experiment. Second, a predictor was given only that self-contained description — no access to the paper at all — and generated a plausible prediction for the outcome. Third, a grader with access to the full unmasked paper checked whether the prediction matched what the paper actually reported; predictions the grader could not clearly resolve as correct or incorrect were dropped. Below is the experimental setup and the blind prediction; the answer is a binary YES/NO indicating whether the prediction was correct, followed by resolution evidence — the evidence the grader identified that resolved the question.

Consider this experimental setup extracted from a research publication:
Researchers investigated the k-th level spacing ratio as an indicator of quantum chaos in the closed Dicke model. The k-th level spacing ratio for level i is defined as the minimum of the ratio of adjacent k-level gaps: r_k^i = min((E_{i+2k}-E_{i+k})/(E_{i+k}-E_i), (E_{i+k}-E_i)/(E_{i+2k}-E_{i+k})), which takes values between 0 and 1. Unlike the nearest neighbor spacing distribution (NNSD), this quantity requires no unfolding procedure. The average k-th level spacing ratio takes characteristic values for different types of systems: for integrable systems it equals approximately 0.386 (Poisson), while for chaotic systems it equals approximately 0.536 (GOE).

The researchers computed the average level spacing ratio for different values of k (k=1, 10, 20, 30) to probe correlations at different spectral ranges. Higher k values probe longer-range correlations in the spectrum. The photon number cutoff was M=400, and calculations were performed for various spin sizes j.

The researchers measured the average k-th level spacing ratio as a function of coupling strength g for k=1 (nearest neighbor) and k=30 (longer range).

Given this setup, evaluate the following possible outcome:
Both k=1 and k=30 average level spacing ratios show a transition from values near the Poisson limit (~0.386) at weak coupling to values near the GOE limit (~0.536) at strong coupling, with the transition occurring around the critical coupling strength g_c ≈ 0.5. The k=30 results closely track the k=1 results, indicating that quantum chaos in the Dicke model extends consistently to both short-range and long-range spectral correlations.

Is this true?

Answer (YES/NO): NO